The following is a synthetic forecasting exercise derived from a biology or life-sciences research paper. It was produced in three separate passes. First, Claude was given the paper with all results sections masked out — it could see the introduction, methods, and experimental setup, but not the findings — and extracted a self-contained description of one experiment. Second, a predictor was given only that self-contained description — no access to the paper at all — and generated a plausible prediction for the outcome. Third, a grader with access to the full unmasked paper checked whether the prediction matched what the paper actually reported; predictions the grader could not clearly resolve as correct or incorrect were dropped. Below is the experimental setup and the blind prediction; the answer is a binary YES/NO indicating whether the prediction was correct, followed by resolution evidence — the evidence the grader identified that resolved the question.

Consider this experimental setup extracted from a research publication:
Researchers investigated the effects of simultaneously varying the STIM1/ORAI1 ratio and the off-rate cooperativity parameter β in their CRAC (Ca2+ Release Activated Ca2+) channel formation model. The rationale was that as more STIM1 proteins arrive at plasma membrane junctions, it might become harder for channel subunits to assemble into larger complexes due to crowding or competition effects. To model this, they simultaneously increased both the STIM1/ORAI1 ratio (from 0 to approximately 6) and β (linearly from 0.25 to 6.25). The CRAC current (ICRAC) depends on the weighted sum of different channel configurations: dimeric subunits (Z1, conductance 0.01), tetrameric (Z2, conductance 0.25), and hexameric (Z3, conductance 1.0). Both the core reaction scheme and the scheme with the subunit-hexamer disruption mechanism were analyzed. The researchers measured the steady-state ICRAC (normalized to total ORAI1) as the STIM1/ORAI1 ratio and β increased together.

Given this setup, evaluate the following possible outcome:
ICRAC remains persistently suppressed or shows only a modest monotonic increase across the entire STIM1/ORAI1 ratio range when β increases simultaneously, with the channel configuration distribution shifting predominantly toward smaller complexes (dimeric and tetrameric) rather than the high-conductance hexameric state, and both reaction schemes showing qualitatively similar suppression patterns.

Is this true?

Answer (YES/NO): NO